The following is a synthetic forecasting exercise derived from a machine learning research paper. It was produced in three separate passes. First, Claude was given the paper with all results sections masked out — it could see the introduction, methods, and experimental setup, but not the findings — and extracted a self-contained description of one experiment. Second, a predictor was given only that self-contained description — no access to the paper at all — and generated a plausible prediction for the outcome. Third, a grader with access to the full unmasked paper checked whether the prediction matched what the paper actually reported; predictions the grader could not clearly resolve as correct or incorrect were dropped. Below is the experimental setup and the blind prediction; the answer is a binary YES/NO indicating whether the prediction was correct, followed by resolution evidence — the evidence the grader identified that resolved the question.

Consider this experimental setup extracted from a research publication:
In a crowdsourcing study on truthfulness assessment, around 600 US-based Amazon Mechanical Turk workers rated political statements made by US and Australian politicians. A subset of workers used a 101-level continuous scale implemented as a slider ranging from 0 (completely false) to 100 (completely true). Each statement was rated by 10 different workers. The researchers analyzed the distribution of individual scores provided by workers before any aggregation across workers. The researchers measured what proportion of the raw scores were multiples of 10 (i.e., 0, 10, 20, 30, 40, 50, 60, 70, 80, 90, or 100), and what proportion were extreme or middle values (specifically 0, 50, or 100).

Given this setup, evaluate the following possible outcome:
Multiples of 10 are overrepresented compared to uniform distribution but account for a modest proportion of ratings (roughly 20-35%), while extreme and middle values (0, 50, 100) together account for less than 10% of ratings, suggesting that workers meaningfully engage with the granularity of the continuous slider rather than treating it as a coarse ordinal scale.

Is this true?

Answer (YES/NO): NO